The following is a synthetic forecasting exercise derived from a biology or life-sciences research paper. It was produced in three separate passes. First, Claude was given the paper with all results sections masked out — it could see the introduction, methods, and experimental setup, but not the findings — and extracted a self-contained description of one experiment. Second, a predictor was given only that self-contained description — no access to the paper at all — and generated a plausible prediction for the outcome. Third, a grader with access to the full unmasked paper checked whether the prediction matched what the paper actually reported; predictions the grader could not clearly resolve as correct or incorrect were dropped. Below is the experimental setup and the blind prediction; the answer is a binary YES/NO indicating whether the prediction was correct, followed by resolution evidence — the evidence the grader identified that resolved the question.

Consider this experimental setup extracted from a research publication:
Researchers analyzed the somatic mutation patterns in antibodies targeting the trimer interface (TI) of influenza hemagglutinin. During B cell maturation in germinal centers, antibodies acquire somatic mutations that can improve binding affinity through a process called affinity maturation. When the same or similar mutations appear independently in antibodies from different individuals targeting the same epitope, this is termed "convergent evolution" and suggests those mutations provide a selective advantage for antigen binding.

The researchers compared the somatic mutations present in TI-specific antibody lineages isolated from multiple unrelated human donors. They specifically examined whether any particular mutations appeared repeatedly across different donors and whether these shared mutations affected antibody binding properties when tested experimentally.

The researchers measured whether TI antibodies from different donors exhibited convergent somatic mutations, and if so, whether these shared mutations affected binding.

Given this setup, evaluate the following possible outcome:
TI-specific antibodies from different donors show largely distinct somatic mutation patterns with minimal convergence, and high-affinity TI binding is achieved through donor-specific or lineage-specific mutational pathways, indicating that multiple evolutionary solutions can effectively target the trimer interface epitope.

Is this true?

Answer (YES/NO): NO